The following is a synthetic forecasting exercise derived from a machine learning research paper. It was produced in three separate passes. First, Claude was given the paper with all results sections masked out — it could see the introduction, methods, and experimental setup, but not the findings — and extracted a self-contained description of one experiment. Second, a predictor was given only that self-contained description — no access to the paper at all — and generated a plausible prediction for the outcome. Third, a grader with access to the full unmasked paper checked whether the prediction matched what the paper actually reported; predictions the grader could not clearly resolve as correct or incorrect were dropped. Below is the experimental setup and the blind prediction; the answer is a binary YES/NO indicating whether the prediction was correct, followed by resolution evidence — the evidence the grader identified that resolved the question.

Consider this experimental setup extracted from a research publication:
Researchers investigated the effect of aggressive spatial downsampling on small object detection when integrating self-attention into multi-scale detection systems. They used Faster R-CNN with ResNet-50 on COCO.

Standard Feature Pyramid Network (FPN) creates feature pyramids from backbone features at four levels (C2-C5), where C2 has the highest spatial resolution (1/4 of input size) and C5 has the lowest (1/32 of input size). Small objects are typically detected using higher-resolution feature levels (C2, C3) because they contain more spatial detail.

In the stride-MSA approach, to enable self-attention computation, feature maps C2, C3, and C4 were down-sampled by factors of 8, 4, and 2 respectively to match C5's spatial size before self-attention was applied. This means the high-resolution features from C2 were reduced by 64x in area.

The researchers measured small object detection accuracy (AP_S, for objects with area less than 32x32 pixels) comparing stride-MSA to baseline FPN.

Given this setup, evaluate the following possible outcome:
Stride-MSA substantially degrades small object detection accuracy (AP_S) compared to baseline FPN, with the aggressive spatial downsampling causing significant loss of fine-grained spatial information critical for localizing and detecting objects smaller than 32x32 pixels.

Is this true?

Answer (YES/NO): NO